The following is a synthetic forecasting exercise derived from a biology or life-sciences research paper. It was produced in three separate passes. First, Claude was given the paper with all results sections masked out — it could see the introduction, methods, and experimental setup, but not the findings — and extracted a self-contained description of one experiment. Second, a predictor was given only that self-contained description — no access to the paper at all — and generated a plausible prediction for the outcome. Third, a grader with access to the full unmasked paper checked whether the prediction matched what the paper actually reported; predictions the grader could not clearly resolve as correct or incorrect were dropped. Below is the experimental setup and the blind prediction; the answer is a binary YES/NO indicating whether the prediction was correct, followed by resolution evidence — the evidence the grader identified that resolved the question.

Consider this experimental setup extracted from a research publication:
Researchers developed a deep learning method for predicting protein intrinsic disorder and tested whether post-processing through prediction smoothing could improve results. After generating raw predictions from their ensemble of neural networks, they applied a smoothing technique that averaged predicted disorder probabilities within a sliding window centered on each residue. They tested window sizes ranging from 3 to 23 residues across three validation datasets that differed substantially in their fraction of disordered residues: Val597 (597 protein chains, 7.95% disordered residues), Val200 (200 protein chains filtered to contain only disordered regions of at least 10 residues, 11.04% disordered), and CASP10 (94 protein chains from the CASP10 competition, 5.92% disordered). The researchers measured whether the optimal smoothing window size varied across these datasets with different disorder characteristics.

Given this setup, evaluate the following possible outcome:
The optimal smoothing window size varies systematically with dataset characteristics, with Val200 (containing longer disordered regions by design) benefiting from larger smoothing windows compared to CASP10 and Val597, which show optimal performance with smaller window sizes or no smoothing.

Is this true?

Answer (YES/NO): YES